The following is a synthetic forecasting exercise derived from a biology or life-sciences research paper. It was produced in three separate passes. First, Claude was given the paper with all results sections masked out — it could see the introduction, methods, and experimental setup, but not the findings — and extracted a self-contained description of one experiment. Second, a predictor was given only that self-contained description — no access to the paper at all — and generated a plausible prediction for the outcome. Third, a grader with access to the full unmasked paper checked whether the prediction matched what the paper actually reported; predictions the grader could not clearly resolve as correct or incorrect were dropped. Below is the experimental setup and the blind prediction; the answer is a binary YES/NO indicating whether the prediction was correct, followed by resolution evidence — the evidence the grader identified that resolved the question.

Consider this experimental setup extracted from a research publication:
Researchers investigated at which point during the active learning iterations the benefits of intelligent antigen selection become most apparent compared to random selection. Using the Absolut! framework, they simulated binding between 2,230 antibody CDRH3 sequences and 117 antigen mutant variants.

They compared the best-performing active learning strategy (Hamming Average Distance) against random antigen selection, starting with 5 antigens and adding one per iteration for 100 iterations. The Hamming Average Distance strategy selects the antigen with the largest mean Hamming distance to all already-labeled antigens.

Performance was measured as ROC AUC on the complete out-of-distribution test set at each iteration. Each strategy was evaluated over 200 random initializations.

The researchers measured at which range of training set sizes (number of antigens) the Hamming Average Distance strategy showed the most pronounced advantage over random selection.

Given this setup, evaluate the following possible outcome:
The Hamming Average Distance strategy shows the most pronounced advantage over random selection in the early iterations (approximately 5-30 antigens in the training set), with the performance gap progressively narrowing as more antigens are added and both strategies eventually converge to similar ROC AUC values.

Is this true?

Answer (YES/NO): NO